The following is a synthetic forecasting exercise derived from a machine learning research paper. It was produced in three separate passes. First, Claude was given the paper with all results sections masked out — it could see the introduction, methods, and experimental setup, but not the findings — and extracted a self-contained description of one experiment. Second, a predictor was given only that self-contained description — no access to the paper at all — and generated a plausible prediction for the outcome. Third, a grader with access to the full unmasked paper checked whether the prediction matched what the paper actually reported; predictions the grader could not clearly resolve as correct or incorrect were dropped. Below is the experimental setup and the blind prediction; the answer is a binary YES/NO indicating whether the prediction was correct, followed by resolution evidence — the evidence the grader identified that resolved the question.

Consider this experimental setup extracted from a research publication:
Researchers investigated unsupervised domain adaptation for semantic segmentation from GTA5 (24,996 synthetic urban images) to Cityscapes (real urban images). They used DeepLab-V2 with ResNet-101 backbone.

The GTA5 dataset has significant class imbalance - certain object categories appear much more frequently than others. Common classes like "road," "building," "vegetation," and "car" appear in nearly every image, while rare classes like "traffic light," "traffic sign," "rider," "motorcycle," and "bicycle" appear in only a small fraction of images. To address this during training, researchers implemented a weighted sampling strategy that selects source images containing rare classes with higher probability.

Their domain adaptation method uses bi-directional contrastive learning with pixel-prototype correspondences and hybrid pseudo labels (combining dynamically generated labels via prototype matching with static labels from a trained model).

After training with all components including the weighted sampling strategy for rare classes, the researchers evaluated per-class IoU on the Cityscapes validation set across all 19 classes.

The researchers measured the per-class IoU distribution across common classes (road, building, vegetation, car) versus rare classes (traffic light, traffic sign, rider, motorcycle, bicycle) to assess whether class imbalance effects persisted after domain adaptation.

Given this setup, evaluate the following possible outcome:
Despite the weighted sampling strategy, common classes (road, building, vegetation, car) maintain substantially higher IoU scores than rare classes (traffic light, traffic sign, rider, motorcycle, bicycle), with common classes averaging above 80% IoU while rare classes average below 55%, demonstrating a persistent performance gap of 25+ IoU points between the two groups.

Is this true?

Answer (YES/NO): YES